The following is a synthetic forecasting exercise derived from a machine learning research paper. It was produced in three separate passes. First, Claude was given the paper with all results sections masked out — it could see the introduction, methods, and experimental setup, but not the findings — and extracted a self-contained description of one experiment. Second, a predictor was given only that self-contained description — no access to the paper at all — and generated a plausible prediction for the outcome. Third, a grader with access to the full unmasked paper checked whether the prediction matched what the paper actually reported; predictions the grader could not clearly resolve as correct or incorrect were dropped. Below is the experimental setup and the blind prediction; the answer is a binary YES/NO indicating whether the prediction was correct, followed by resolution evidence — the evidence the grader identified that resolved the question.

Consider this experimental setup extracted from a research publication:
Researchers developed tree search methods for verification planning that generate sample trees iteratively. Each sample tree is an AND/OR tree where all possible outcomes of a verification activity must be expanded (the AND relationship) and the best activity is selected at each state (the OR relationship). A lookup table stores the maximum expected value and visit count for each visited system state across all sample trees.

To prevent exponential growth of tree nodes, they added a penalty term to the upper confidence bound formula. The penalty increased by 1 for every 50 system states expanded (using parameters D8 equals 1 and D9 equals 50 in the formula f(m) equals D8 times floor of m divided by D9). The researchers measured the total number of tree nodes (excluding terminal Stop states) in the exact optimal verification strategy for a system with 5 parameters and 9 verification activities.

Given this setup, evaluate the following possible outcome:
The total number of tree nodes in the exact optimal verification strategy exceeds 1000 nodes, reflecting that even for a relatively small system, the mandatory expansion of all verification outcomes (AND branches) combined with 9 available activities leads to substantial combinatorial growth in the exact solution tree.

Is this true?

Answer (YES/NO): NO